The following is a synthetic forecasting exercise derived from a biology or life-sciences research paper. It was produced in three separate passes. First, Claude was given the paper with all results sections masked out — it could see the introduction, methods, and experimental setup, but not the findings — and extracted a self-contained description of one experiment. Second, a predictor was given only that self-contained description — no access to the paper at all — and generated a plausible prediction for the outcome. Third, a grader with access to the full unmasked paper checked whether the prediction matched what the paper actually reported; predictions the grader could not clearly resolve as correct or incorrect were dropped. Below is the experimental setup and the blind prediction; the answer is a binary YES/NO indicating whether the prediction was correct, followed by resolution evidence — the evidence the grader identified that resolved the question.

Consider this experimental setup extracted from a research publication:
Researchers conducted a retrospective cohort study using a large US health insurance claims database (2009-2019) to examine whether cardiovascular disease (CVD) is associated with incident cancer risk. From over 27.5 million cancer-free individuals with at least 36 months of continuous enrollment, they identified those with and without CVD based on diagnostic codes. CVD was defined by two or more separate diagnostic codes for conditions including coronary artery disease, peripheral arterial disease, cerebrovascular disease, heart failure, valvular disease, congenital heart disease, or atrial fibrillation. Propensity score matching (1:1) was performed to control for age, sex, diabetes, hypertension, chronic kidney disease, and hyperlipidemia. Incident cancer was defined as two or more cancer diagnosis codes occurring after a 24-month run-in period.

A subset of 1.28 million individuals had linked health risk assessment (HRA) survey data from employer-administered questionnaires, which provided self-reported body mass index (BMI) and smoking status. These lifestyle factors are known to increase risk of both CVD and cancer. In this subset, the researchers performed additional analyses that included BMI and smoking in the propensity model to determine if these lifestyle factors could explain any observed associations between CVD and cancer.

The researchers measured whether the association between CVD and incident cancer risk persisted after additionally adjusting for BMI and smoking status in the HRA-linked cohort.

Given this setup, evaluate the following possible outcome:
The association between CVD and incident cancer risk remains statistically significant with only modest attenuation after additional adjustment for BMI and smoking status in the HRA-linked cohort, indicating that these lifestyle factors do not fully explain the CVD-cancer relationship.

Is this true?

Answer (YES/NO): YES